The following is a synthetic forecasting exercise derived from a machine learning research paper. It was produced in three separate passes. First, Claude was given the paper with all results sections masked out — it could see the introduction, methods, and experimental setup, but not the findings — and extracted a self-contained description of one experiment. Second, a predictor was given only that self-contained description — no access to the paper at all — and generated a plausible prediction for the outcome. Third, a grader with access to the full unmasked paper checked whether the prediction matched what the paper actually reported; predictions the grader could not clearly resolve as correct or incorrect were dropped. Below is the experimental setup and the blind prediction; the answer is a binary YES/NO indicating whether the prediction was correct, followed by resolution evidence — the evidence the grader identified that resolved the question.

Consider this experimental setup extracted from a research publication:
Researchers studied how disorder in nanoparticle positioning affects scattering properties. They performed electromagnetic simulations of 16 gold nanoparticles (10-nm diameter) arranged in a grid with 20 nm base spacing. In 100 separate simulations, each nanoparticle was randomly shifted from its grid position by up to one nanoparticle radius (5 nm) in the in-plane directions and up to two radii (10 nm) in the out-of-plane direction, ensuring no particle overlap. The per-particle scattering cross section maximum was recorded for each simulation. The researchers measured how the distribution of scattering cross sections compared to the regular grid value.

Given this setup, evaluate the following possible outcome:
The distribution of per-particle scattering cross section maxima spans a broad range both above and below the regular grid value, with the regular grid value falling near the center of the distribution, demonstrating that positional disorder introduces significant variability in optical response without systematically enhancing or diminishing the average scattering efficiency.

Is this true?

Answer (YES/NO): YES